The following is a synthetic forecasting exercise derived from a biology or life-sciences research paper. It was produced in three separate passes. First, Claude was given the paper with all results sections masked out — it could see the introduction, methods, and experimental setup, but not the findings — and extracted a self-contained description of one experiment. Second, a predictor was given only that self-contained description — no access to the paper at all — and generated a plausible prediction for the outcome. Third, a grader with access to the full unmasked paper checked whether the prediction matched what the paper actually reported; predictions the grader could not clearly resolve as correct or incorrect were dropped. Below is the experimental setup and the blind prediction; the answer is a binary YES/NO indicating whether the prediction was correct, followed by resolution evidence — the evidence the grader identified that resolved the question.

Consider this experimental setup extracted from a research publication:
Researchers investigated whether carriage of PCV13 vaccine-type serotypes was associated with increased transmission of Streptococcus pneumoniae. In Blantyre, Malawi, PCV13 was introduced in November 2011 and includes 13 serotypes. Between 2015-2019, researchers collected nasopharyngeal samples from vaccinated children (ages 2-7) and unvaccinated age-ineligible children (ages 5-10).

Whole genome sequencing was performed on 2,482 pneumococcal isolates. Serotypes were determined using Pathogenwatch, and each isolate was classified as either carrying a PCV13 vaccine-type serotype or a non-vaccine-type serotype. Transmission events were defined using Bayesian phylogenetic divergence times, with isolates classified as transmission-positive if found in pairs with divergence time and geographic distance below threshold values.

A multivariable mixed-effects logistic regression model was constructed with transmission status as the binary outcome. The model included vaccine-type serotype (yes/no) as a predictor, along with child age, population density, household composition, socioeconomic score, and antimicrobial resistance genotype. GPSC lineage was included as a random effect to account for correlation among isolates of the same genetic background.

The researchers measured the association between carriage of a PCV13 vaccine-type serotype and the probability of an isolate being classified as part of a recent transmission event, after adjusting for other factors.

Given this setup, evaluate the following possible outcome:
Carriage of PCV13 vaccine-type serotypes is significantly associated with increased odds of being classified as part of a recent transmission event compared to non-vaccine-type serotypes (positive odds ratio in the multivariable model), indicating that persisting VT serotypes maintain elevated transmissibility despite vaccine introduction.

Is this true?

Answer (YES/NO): NO